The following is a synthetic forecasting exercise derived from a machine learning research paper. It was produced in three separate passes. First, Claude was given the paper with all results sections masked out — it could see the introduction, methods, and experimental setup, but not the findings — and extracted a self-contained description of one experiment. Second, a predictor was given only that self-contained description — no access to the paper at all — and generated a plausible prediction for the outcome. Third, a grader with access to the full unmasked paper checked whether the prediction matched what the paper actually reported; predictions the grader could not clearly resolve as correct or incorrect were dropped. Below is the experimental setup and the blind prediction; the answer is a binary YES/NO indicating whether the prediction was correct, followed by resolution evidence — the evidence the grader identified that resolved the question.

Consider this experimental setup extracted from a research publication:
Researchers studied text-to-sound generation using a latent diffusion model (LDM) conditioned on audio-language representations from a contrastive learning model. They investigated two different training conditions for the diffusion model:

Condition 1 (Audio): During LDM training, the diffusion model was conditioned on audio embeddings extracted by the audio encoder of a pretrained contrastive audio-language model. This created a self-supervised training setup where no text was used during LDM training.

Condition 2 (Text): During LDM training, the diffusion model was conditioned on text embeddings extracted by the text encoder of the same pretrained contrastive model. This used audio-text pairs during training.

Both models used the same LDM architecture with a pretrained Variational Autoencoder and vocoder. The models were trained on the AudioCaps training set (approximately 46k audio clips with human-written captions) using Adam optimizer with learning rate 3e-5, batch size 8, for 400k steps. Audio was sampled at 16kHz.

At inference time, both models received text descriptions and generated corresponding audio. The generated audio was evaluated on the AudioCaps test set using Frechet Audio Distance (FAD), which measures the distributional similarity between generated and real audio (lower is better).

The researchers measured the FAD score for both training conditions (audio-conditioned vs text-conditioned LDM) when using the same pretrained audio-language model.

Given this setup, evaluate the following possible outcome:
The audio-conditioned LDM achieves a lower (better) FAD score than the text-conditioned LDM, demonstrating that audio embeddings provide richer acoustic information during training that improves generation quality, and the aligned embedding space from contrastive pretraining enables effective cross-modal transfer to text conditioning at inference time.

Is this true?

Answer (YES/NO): NO